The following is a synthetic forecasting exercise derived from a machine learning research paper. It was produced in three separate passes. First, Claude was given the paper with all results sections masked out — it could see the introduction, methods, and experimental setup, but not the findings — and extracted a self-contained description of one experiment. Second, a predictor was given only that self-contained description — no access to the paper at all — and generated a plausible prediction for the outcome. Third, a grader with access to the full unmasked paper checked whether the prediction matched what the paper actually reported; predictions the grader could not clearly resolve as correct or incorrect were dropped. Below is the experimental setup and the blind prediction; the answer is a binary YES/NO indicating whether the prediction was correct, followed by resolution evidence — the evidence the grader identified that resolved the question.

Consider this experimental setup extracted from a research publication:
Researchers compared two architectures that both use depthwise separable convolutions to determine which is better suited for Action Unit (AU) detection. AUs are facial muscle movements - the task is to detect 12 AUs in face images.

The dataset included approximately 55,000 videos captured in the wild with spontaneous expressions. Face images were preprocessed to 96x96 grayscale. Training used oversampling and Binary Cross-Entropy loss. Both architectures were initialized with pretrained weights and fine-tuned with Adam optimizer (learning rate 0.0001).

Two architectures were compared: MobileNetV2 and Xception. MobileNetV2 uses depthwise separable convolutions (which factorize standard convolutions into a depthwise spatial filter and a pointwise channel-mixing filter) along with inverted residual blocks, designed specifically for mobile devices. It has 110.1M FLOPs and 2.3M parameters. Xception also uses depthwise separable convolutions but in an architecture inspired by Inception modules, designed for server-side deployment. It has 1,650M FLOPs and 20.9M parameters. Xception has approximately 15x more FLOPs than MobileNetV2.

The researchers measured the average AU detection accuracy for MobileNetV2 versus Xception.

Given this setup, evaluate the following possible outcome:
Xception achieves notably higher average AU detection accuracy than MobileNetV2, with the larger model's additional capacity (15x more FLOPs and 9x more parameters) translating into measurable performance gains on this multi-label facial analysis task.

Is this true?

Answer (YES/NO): NO